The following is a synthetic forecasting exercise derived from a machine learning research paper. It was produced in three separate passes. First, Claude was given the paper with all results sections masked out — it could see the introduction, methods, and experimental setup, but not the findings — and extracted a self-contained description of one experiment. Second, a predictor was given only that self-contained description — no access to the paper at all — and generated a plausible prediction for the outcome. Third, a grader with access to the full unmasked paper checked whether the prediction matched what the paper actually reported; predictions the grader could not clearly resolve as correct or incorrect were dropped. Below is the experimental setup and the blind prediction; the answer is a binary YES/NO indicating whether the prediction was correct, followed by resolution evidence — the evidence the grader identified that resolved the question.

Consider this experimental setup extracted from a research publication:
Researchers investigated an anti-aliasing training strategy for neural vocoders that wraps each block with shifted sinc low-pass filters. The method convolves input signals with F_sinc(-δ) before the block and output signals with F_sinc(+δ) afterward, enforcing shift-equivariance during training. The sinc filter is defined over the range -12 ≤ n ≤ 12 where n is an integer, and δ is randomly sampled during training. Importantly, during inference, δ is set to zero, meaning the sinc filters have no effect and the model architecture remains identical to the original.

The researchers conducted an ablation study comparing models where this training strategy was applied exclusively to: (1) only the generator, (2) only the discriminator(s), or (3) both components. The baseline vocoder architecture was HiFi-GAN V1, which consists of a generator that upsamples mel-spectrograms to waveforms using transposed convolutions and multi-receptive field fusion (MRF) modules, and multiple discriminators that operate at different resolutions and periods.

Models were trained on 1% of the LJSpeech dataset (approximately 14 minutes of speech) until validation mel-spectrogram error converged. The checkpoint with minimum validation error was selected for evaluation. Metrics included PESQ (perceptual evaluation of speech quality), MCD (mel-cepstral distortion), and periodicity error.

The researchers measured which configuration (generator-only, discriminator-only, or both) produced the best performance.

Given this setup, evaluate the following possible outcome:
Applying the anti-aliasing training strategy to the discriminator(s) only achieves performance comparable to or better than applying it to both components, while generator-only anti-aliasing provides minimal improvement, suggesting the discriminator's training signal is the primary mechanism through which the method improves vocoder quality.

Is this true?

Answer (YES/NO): NO